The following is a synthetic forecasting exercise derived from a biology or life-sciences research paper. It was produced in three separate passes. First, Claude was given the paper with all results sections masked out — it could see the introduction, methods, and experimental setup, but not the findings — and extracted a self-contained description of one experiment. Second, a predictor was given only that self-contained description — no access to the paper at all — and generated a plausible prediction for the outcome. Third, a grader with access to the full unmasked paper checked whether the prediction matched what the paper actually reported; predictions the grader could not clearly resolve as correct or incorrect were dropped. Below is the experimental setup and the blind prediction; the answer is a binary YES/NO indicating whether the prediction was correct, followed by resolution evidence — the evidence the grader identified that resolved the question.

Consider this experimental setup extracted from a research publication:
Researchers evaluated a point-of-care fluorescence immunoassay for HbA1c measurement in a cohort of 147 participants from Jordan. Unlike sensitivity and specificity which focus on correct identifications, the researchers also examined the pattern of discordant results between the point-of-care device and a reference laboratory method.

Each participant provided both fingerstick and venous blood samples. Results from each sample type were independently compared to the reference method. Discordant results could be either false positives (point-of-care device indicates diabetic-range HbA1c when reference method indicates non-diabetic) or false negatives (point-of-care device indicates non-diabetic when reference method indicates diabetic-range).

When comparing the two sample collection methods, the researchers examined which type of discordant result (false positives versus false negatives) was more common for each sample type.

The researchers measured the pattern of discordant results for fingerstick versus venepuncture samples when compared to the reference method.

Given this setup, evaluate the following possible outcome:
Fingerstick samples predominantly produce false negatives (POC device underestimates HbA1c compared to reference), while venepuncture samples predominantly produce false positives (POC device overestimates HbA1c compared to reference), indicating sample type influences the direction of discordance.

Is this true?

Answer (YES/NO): NO